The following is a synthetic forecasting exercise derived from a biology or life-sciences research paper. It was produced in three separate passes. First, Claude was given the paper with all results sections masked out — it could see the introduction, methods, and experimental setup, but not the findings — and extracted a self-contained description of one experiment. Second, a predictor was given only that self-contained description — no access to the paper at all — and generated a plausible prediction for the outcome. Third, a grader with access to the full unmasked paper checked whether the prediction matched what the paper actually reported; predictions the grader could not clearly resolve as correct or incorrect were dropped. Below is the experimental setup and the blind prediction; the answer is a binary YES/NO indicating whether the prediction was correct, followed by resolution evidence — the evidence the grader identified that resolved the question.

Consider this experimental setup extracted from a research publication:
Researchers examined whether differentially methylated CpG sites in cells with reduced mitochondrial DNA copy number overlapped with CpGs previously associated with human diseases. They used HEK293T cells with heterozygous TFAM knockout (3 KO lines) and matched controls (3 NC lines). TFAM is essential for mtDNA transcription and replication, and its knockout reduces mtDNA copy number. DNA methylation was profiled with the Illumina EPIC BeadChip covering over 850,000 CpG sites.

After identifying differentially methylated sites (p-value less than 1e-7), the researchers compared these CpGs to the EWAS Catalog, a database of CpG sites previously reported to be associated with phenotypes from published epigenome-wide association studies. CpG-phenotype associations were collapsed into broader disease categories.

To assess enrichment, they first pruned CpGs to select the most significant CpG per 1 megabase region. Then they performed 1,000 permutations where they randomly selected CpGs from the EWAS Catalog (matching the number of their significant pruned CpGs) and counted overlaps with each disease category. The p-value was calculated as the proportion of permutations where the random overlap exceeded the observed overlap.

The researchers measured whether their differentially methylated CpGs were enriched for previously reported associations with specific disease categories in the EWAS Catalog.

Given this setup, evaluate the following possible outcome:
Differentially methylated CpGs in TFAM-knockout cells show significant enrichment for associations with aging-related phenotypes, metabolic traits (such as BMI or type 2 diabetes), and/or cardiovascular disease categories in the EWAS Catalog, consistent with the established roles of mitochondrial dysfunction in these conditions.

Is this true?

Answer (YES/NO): NO